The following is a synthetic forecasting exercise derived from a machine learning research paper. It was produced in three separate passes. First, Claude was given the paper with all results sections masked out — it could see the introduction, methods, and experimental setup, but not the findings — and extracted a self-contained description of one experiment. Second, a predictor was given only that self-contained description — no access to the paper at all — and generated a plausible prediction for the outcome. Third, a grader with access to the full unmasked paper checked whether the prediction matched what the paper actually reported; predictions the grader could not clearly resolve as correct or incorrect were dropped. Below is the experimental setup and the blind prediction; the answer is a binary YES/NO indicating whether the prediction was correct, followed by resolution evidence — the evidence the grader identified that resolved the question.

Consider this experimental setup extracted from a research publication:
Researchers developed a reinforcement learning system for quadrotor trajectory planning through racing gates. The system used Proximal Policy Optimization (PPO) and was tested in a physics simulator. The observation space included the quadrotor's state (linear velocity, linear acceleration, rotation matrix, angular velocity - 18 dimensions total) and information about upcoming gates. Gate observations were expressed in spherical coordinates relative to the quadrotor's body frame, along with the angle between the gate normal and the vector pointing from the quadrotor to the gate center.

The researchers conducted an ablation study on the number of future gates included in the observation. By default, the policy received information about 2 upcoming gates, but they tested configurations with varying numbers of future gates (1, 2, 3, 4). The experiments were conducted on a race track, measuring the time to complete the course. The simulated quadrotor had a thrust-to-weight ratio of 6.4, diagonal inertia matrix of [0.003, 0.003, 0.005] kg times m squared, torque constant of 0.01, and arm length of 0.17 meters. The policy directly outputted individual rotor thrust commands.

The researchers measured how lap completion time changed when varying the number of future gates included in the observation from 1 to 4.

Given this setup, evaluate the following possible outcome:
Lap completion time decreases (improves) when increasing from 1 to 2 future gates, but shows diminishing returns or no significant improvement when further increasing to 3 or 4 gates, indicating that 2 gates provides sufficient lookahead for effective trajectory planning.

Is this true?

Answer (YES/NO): NO